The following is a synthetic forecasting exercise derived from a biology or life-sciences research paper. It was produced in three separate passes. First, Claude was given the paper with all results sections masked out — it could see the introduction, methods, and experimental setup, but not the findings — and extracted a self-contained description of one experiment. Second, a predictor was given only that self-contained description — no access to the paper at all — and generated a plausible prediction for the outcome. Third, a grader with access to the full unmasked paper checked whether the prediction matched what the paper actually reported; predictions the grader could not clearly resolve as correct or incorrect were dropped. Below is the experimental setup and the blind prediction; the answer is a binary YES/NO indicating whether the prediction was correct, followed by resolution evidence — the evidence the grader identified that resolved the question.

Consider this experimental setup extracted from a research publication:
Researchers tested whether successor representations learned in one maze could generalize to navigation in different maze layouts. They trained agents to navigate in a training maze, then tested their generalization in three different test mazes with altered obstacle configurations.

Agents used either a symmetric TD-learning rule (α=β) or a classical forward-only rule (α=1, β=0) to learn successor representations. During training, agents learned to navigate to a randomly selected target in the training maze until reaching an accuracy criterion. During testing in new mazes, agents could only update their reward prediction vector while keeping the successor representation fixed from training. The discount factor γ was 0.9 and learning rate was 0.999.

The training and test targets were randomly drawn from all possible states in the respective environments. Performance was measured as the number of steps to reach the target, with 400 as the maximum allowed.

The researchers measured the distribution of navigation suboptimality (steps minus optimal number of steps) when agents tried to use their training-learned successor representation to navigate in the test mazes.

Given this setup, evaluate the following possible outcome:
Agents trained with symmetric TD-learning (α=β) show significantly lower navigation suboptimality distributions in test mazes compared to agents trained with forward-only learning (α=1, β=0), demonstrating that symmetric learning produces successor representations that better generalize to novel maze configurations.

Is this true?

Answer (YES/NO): YES